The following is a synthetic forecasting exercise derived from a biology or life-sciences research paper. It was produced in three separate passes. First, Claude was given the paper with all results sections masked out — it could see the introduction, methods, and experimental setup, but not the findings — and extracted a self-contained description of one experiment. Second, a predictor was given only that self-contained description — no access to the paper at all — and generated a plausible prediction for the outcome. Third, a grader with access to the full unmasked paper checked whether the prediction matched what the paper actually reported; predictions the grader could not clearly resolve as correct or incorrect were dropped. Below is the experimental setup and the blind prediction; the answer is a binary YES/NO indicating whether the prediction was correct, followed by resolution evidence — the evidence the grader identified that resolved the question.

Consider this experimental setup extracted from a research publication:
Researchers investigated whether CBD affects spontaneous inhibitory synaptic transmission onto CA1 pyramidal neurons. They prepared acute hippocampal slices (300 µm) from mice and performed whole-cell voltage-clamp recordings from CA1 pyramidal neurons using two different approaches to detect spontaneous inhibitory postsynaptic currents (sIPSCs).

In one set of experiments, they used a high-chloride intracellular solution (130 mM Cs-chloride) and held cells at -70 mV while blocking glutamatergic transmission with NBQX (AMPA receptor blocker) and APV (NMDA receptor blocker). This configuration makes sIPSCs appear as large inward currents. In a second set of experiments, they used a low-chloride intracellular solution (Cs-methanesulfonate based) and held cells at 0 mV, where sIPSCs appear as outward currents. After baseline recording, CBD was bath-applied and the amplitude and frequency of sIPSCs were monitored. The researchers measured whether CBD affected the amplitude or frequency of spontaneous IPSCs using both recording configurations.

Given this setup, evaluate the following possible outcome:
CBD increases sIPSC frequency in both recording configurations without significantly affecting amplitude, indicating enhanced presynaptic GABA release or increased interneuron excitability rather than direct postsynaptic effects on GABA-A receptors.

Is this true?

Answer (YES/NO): NO